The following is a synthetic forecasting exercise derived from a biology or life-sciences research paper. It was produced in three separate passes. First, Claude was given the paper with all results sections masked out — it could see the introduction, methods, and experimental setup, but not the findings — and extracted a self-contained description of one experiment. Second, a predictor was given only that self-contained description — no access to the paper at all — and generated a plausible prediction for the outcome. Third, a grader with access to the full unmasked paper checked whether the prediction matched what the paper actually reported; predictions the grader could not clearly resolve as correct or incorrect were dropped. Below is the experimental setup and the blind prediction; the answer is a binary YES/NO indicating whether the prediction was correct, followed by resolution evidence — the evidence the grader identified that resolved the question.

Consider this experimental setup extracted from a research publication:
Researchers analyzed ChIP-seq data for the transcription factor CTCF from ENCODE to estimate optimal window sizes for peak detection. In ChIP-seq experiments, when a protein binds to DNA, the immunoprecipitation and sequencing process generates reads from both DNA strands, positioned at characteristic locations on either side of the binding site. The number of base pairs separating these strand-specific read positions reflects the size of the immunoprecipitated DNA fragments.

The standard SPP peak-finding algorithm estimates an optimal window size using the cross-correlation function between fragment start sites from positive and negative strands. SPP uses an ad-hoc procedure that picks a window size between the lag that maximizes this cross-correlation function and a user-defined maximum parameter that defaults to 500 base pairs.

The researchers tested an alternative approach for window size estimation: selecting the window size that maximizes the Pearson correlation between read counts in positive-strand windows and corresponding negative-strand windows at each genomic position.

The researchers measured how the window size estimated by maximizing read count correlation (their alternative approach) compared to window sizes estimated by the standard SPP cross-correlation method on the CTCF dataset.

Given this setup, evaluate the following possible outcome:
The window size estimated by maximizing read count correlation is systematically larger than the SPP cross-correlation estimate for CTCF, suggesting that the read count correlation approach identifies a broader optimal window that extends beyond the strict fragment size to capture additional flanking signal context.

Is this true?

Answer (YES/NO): NO